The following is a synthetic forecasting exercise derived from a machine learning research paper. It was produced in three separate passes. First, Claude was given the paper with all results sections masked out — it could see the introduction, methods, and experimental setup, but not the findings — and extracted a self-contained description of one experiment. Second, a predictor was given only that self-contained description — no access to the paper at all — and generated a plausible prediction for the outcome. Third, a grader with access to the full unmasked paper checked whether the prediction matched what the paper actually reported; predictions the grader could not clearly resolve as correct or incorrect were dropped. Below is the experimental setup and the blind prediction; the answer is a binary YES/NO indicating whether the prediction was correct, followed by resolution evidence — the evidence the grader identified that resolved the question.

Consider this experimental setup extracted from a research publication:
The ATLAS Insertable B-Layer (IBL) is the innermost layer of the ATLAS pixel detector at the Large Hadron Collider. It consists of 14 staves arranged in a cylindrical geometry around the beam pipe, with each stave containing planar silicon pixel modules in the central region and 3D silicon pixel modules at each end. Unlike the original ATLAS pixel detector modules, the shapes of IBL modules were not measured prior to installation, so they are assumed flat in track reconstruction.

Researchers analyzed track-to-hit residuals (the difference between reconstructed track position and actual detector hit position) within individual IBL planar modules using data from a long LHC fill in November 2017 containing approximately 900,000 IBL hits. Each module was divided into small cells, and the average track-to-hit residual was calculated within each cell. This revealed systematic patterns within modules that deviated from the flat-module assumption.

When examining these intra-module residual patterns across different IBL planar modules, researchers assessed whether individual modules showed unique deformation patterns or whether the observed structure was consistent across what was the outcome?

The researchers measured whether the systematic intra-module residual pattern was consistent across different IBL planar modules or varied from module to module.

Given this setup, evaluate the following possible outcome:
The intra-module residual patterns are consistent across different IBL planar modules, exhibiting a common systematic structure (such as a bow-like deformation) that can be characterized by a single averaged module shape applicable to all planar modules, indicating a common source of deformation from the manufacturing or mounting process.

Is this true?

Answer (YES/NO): NO